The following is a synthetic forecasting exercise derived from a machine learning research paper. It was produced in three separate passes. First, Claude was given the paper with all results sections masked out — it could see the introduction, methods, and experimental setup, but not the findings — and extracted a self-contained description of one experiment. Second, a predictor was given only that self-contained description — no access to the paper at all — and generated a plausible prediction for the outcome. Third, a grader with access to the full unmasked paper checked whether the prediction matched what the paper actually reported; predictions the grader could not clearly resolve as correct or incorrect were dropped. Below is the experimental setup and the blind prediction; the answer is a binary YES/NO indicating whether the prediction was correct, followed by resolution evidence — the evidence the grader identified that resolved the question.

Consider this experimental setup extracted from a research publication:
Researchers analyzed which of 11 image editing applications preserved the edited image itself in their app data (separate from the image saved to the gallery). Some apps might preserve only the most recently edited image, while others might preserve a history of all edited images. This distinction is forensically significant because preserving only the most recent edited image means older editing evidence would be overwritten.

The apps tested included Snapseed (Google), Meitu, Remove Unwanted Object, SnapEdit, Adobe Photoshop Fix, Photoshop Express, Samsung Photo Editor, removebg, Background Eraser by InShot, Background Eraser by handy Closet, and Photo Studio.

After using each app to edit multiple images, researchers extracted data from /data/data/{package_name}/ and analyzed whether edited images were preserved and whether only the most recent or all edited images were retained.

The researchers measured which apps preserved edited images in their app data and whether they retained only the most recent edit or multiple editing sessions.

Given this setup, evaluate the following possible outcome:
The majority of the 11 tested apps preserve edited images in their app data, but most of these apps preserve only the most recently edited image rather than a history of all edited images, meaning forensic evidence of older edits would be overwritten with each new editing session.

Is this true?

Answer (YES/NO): NO